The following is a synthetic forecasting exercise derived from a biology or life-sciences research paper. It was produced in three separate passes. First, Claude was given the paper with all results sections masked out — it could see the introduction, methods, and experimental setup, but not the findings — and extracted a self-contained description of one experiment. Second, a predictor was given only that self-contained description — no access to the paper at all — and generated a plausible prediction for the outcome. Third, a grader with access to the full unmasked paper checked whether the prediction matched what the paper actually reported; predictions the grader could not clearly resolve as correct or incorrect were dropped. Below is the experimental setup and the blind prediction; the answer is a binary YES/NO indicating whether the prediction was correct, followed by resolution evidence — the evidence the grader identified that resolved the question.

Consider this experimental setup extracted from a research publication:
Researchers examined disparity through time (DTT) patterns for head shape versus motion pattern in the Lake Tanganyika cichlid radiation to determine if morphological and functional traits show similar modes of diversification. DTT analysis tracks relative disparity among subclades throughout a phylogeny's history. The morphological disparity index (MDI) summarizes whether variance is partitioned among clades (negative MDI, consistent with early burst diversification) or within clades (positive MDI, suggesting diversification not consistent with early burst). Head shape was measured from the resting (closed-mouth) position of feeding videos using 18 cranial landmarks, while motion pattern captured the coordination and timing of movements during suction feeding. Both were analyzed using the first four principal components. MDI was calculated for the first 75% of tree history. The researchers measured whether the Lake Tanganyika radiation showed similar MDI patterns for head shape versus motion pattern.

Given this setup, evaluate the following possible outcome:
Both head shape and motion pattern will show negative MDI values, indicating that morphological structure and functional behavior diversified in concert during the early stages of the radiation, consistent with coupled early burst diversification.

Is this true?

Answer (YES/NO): NO